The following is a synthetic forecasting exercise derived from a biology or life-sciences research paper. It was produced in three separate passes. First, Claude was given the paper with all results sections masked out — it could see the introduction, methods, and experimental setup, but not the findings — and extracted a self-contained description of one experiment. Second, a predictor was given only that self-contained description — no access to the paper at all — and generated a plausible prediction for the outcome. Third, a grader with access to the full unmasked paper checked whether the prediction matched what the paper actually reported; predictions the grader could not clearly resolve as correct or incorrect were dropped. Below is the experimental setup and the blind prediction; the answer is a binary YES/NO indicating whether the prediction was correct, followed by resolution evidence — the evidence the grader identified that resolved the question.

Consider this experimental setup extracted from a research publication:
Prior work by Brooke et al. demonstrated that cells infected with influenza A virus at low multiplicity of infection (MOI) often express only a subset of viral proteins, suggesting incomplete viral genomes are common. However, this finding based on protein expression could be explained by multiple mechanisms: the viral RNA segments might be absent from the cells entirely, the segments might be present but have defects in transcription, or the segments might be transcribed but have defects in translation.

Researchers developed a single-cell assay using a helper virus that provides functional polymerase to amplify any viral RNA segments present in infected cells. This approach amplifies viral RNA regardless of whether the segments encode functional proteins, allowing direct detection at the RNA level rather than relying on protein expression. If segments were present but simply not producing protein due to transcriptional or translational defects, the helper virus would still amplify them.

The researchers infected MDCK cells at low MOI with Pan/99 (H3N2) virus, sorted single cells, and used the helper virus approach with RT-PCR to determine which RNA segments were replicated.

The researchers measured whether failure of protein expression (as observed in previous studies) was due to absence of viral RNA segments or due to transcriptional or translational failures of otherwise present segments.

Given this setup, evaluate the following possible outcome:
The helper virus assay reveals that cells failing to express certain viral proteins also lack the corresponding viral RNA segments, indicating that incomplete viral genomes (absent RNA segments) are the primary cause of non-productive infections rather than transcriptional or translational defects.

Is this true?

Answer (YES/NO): YES